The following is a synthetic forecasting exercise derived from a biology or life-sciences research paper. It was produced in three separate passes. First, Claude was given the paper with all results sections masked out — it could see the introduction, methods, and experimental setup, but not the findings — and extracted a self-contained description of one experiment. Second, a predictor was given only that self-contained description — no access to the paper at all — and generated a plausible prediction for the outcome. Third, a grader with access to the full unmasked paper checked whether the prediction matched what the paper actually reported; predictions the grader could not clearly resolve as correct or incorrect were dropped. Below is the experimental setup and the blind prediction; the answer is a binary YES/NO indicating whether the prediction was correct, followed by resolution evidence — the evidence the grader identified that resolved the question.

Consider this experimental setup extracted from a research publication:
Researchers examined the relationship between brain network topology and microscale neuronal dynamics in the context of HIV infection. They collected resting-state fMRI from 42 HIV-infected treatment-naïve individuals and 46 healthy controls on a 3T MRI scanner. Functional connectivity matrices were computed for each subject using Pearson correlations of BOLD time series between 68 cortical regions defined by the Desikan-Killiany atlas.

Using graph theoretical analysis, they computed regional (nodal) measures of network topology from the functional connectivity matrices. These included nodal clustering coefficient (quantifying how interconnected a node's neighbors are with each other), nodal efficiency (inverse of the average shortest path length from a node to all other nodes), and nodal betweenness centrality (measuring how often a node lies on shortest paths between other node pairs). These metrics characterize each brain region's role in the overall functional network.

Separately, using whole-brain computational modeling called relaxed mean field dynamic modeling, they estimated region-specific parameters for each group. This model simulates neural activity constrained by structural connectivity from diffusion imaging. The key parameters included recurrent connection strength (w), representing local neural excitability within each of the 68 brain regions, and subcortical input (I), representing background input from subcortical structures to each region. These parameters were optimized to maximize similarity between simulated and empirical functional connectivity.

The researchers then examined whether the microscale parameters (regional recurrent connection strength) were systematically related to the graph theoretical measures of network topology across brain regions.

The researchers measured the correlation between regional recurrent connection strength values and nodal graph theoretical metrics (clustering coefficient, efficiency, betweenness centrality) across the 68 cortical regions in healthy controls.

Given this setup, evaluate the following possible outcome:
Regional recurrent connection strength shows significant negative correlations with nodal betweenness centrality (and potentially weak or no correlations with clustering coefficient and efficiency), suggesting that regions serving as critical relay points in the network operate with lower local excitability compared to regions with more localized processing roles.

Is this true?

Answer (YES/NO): NO